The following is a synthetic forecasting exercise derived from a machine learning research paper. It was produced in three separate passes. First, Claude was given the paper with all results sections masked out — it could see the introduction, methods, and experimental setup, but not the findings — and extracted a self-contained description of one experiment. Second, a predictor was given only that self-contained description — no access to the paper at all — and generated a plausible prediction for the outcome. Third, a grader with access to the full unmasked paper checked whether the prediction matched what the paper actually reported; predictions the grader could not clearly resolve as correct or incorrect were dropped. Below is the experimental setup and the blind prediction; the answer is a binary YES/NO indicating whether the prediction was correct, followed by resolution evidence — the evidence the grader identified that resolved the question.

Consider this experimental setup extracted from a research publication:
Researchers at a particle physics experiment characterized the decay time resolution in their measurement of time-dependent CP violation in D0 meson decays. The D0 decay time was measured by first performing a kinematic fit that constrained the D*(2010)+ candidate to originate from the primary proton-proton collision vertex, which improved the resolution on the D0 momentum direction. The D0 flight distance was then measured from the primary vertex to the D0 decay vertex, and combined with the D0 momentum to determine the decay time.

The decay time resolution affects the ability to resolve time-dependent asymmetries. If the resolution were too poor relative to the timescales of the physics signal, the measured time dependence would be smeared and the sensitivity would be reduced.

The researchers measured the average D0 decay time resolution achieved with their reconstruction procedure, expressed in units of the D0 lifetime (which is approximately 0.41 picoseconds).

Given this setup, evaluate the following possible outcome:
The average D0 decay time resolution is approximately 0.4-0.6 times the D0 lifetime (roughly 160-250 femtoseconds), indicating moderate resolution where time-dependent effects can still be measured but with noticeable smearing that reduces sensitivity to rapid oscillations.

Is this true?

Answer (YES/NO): NO